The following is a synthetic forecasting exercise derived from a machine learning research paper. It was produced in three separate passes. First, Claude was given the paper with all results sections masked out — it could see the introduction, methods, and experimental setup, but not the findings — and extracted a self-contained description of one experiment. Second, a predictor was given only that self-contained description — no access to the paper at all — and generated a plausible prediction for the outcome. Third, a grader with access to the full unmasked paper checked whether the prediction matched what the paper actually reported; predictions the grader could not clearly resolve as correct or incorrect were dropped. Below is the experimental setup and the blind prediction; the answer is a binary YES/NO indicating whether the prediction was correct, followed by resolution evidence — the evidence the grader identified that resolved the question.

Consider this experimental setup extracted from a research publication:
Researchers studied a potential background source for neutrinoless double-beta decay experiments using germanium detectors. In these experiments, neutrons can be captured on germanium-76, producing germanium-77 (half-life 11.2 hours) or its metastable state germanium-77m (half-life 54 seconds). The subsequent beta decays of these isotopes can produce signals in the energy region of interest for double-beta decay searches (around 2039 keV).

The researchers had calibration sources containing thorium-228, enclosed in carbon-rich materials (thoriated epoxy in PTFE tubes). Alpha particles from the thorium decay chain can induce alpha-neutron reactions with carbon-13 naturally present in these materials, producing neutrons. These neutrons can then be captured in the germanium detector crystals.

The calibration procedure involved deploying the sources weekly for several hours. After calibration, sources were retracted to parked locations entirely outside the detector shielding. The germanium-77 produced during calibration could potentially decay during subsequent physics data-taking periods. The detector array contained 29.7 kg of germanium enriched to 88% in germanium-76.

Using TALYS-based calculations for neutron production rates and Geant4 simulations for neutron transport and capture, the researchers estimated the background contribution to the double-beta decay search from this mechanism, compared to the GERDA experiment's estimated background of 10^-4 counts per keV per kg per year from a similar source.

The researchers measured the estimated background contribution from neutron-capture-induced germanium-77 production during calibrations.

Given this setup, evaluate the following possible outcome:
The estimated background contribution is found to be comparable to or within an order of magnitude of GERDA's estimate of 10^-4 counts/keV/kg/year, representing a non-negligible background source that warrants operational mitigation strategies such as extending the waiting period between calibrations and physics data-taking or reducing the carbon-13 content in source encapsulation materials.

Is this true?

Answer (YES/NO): NO